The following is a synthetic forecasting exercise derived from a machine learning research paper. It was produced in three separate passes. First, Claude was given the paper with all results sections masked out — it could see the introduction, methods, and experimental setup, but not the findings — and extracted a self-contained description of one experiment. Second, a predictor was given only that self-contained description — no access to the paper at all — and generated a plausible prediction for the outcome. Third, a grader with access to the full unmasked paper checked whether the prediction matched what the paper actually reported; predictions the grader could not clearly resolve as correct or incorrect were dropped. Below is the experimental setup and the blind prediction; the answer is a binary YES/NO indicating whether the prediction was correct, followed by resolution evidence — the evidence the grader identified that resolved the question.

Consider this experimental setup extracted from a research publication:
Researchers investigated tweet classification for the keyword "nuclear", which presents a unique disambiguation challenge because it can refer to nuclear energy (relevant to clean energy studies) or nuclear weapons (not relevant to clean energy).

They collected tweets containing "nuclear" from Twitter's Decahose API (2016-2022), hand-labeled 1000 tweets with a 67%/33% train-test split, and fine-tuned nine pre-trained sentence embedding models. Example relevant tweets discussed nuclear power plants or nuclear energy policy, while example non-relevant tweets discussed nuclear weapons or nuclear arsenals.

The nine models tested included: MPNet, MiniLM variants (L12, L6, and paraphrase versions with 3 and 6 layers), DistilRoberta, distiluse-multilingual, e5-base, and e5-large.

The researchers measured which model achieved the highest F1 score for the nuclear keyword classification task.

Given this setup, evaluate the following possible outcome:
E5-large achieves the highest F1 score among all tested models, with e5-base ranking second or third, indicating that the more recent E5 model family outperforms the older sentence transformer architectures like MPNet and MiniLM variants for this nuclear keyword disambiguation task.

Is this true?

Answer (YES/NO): NO